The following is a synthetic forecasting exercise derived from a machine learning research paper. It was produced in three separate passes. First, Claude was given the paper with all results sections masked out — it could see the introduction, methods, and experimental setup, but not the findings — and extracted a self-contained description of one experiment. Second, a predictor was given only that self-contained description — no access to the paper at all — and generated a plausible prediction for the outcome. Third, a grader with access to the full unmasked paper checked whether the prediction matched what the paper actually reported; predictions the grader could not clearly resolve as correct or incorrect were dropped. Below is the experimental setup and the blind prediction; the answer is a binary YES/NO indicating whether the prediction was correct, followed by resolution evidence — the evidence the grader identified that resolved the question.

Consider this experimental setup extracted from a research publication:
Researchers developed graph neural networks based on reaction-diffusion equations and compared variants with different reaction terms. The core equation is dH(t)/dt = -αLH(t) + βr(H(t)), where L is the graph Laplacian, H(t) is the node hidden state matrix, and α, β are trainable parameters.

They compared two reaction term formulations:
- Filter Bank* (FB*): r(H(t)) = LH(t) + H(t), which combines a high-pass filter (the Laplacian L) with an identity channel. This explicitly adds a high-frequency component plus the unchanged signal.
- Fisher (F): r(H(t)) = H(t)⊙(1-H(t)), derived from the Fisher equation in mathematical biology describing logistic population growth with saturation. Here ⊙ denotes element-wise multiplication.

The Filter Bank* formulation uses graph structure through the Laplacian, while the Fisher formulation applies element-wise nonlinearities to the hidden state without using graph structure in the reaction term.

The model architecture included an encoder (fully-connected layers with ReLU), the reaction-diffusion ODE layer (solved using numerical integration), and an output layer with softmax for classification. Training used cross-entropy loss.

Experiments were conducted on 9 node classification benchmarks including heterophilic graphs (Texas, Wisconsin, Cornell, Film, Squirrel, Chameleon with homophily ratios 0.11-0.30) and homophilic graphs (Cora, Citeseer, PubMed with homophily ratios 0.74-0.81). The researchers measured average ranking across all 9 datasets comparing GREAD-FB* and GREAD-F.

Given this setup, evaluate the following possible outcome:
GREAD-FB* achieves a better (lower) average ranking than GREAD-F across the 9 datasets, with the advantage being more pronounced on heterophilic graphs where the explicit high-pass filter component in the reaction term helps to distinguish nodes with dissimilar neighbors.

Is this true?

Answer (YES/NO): NO